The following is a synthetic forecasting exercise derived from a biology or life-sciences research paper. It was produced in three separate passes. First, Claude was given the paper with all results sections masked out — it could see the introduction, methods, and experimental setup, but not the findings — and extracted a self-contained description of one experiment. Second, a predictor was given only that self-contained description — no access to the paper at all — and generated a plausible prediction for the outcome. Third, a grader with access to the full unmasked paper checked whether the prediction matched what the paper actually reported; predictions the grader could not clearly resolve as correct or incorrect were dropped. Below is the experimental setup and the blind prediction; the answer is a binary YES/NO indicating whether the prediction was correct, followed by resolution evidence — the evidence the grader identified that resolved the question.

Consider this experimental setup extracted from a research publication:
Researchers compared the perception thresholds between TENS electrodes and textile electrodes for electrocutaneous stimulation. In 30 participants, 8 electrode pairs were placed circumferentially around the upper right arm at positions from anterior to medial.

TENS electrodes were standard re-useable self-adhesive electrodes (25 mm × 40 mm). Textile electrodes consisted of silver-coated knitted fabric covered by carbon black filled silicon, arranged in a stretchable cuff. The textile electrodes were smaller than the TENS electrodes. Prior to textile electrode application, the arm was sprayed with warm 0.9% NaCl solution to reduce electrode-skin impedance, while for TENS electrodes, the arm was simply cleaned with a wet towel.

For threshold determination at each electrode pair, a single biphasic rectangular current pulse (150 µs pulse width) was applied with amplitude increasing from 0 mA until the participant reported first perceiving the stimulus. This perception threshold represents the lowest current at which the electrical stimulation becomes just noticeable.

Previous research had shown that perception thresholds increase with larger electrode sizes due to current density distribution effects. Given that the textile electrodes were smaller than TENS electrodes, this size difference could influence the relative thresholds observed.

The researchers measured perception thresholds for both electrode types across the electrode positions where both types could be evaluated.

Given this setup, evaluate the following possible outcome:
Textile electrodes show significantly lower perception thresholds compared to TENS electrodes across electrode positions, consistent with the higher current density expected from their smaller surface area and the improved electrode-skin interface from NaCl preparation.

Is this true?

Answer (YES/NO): YES